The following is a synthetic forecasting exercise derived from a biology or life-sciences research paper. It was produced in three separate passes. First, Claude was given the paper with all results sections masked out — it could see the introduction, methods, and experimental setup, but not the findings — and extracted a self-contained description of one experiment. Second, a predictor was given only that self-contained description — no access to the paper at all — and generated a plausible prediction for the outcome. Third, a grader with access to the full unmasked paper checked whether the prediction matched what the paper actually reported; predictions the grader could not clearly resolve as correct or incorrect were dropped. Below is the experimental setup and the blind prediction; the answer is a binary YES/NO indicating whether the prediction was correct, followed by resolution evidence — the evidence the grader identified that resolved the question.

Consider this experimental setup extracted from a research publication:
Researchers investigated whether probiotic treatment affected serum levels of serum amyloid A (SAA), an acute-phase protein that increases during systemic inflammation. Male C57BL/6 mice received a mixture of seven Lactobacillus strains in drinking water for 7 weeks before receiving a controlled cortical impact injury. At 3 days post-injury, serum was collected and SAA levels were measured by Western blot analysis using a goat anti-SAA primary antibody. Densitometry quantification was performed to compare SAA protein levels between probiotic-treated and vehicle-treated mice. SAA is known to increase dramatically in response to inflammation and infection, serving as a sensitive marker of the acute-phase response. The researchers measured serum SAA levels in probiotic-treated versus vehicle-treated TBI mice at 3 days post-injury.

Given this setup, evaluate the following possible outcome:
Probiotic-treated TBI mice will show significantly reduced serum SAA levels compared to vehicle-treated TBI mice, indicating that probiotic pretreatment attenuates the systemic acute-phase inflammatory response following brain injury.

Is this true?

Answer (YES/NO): NO